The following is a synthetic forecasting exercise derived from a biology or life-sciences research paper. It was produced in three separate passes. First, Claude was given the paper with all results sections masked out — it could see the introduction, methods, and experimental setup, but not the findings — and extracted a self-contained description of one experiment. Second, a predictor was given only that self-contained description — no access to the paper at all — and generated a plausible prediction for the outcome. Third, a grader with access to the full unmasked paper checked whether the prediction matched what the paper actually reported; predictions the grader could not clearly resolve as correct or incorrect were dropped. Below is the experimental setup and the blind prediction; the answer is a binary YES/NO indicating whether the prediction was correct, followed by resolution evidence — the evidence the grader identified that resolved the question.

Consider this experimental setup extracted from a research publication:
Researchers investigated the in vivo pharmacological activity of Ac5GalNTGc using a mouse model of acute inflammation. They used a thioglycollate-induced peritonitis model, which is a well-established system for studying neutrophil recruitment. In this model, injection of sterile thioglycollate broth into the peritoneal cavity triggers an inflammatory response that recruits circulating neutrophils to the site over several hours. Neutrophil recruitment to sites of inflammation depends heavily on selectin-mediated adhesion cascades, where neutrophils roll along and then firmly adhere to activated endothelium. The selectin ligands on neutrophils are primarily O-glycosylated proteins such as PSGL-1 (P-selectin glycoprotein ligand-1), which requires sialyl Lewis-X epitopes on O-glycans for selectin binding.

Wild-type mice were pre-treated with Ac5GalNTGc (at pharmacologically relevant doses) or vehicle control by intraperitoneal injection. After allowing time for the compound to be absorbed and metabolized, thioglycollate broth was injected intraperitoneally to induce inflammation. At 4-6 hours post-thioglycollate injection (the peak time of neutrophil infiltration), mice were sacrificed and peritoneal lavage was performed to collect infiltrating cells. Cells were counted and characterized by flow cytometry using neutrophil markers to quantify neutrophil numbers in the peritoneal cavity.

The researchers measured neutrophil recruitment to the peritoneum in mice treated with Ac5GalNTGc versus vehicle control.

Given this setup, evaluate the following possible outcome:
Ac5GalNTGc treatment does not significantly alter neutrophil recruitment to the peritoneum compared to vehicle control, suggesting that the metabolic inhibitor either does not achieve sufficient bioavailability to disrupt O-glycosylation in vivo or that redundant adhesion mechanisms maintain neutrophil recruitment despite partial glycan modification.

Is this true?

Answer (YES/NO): NO